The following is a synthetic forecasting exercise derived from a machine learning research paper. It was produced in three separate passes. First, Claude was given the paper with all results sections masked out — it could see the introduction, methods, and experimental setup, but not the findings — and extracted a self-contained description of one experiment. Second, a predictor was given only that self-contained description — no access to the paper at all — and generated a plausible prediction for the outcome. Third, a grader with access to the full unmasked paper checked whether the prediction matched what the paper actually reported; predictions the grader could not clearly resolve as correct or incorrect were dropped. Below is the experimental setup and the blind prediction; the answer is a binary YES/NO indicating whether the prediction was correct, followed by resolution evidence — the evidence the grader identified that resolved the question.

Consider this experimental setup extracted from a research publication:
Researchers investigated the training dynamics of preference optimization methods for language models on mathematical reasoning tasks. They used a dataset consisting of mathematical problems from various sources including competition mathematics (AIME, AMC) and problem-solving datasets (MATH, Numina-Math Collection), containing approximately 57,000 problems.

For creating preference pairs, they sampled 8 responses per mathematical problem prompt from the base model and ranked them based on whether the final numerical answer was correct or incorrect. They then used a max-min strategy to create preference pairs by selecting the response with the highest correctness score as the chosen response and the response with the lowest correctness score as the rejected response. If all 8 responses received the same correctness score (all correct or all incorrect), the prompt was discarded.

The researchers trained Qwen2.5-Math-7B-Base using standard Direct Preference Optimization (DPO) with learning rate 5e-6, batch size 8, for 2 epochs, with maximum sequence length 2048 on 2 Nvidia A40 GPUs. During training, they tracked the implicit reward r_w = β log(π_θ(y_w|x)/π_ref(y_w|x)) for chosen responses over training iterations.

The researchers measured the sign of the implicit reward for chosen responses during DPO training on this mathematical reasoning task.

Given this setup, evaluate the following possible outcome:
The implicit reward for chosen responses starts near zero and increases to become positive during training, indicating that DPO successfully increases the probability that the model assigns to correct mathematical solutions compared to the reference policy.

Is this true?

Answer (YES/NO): NO